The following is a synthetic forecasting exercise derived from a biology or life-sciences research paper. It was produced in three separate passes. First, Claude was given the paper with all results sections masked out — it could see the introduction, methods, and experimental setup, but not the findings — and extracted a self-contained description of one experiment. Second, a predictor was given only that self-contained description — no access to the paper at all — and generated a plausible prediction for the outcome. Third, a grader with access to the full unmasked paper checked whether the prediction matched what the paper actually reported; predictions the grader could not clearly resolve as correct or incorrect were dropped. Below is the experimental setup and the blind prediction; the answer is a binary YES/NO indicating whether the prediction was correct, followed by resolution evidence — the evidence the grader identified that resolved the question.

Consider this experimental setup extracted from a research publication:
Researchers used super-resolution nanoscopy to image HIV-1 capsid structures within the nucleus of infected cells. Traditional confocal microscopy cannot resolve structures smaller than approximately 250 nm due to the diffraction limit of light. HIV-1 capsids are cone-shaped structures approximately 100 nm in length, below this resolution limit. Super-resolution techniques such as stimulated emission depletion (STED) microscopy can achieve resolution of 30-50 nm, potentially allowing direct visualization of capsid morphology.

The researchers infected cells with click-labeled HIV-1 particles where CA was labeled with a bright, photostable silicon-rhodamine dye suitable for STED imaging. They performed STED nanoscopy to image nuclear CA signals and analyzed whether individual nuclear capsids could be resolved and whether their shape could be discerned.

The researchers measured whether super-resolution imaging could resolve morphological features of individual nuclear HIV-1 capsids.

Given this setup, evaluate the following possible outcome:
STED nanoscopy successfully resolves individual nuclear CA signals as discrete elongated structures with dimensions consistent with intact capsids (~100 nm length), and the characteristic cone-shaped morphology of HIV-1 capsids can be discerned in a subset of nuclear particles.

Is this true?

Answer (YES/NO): NO